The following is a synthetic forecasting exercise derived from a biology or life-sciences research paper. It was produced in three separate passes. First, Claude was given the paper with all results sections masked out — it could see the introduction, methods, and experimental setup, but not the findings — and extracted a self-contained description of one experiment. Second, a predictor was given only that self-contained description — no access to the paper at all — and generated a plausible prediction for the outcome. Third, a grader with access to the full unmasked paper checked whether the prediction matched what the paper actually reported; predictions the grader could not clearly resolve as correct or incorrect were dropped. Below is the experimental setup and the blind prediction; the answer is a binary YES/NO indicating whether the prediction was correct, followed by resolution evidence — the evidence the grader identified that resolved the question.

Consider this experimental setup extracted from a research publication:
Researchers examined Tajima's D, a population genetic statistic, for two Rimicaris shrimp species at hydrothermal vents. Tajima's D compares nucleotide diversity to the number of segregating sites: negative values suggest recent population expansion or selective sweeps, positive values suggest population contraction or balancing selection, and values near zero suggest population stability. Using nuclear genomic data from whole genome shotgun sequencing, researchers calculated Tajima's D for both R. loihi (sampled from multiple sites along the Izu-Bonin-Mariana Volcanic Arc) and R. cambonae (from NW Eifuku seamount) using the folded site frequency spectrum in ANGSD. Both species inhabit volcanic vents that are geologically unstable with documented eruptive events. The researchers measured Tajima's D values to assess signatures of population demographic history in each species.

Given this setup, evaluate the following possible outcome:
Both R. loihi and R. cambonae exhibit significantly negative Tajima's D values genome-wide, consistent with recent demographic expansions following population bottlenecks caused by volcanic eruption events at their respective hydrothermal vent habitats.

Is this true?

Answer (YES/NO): NO